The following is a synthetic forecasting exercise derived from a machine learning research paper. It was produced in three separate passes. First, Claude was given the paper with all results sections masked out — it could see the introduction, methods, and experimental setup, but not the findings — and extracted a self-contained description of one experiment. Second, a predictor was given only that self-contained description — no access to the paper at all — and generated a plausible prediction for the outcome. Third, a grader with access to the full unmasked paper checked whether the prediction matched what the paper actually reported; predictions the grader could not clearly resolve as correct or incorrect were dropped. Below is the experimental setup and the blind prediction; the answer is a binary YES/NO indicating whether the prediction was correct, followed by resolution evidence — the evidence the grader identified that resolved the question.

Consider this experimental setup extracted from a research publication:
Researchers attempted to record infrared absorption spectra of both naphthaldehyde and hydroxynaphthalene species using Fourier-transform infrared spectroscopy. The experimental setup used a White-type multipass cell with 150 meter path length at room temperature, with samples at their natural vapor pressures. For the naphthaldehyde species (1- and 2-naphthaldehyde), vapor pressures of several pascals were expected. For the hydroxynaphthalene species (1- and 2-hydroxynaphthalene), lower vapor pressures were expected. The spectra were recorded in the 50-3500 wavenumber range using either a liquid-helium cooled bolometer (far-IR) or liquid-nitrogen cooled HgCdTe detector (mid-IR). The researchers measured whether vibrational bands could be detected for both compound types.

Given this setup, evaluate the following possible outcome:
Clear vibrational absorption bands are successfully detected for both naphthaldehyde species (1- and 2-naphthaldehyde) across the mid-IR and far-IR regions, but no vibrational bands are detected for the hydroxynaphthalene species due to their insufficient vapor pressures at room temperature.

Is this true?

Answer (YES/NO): YES